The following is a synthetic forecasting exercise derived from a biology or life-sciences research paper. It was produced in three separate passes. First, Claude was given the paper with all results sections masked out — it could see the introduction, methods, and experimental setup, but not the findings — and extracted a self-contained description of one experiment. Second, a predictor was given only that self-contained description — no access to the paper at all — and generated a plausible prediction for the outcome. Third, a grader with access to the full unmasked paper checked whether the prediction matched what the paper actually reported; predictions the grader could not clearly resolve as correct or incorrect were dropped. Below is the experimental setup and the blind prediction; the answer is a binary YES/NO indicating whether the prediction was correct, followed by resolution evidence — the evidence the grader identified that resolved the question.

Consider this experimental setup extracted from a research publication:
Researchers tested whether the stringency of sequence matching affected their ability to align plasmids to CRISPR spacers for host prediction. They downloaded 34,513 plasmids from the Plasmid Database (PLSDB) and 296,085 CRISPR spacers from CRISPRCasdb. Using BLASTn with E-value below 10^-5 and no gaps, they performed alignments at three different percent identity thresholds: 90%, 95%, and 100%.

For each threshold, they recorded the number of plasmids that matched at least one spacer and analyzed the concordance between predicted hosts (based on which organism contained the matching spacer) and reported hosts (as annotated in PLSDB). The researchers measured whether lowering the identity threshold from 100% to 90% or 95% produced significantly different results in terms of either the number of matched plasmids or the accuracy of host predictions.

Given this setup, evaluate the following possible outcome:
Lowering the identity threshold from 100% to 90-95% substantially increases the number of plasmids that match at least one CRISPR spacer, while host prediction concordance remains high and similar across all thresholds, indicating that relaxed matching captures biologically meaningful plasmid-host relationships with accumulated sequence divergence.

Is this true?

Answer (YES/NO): NO